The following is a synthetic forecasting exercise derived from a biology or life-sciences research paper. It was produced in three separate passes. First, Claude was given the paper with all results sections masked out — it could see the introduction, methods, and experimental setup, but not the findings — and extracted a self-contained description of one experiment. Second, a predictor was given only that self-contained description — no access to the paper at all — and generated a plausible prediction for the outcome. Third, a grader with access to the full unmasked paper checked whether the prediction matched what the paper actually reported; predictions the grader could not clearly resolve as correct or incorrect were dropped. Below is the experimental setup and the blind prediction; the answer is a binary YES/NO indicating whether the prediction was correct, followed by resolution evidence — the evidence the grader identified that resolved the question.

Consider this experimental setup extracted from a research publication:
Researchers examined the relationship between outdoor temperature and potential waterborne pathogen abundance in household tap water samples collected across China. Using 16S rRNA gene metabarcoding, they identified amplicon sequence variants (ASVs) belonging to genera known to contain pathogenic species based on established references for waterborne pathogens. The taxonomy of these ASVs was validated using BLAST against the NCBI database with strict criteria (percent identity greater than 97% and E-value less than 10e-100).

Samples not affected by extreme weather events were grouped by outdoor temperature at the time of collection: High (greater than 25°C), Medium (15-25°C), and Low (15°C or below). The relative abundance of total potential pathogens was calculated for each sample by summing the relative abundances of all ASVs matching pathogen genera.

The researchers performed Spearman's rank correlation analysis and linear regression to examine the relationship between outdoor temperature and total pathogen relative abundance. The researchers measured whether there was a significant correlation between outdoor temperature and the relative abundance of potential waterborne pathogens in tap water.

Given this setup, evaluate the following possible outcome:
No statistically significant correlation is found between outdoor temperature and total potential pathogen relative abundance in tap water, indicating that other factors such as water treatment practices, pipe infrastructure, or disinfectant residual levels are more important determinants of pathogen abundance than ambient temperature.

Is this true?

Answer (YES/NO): NO